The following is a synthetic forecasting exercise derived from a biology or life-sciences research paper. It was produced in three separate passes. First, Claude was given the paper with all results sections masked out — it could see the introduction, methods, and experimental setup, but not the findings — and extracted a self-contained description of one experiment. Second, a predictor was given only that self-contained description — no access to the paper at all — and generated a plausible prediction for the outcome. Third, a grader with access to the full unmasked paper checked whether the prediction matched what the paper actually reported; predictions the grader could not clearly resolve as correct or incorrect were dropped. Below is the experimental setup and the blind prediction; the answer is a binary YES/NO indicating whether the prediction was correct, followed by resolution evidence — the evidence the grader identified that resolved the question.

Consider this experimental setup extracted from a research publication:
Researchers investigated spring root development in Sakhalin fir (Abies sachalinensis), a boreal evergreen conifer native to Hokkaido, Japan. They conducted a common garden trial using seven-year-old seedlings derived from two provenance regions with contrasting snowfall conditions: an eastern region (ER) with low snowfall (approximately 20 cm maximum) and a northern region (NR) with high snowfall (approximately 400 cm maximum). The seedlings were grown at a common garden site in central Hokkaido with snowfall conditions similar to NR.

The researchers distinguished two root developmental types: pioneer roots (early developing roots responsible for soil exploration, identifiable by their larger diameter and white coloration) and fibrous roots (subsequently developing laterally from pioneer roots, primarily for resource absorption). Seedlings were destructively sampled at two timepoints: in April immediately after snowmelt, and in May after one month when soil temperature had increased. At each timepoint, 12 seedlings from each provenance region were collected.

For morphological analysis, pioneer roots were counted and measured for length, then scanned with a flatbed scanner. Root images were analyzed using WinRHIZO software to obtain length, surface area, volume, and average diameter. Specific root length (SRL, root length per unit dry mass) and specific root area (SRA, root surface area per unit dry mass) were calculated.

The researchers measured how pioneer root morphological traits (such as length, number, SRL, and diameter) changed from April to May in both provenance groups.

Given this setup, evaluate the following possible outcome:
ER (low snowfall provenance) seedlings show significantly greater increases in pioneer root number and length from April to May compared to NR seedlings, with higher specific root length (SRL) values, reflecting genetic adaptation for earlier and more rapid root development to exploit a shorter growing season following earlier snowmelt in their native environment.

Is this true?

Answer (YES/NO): NO